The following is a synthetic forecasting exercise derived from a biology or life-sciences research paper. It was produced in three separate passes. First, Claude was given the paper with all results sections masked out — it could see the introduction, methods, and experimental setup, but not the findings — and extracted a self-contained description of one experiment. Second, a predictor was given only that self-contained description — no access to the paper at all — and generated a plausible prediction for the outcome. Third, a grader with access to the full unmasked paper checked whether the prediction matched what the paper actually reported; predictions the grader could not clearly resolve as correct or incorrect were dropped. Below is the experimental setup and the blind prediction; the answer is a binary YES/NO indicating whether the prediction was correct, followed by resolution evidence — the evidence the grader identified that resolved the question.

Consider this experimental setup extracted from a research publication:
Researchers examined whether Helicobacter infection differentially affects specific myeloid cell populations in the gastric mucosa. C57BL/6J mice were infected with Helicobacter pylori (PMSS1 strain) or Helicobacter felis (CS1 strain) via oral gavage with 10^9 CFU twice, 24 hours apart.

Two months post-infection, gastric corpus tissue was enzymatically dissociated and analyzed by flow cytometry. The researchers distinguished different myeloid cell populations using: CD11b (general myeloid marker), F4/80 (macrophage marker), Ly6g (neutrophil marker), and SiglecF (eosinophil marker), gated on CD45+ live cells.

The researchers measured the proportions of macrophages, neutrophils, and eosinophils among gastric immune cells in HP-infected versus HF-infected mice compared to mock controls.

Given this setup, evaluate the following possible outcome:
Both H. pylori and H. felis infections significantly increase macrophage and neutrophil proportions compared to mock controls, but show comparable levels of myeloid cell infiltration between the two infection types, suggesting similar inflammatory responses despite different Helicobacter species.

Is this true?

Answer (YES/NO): NO